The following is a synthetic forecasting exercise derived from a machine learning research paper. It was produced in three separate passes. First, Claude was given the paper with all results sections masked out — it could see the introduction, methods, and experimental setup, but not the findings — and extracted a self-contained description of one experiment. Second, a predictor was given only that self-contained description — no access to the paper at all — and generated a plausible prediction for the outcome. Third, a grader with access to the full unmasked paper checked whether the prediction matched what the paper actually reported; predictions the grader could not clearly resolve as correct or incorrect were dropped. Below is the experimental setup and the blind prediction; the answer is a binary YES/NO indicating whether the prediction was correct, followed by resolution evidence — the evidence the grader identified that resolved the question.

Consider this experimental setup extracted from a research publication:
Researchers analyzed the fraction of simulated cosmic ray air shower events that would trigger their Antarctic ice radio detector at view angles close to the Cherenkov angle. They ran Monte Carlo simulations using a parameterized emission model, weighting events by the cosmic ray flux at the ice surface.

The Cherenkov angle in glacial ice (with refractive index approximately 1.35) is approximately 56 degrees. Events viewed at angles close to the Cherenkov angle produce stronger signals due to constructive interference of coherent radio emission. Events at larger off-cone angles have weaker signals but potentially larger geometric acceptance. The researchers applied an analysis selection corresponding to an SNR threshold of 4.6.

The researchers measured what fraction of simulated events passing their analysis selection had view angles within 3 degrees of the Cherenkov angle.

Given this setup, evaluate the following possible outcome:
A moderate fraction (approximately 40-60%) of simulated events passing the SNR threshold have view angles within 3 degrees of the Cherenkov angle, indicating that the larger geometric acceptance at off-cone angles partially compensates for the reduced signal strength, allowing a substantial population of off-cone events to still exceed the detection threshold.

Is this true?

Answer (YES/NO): NO